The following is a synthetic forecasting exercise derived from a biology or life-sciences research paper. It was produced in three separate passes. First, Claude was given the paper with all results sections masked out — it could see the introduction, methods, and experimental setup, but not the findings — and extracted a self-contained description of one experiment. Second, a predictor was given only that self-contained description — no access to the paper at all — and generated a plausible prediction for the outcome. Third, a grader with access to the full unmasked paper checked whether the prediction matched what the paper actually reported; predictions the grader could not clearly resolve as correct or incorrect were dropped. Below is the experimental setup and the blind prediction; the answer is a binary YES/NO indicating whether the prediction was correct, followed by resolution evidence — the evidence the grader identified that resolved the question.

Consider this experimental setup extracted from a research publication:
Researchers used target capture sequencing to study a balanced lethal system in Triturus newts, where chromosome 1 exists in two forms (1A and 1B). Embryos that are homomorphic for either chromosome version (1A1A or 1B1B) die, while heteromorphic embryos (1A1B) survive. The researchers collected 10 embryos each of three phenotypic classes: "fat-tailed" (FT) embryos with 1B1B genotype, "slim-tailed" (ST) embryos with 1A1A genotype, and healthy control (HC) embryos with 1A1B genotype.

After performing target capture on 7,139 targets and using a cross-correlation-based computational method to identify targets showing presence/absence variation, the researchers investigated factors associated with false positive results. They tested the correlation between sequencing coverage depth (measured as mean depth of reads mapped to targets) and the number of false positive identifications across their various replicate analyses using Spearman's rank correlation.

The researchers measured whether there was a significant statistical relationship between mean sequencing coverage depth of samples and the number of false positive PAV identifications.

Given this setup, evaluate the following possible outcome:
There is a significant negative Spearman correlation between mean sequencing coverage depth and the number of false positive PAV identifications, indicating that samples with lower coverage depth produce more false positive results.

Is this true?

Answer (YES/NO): YES